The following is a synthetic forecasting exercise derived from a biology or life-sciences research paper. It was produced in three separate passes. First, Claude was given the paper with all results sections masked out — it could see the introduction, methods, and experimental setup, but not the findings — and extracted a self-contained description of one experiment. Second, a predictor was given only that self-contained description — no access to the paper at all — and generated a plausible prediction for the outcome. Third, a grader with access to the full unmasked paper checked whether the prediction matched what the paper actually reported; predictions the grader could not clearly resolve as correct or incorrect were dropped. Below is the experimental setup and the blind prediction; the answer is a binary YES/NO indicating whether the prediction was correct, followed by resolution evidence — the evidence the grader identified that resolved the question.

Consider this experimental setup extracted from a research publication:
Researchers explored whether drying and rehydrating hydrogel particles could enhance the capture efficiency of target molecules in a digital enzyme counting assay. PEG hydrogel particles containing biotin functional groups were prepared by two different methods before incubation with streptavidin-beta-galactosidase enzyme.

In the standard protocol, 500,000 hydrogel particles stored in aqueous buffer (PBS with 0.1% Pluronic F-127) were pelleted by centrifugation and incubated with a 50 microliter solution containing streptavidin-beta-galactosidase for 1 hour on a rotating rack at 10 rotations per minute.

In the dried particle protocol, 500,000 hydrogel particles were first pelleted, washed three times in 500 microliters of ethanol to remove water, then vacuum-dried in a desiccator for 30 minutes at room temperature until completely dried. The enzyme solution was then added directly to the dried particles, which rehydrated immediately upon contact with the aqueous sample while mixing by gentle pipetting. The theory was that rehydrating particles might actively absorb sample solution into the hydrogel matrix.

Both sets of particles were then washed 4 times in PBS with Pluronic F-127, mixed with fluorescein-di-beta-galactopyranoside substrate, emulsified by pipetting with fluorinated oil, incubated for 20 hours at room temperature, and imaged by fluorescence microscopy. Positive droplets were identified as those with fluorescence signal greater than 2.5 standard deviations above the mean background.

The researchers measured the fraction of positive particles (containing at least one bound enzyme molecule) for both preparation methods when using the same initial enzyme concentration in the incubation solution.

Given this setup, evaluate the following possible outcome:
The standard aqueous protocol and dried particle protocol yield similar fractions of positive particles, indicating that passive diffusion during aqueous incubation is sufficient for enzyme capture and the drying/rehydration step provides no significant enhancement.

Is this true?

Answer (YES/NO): NO